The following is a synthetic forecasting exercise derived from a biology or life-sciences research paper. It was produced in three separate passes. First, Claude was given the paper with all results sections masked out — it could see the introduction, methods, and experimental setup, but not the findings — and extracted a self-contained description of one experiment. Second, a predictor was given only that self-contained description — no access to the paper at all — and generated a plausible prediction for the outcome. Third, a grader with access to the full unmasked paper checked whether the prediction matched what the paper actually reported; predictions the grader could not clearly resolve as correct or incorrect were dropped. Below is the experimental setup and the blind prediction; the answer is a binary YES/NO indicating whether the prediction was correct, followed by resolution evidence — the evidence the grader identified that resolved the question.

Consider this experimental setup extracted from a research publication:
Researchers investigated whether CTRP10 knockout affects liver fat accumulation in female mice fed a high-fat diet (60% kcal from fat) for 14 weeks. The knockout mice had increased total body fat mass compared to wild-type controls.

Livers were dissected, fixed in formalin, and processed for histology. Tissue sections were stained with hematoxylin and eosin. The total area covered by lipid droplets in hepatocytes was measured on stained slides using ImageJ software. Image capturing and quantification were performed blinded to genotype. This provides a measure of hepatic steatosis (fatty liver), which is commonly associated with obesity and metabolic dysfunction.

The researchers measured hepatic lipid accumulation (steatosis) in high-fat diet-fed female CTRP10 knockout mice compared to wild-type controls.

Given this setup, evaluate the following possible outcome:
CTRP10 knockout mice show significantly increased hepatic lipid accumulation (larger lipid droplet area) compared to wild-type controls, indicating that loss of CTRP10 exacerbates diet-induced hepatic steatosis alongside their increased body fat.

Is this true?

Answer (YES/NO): NO